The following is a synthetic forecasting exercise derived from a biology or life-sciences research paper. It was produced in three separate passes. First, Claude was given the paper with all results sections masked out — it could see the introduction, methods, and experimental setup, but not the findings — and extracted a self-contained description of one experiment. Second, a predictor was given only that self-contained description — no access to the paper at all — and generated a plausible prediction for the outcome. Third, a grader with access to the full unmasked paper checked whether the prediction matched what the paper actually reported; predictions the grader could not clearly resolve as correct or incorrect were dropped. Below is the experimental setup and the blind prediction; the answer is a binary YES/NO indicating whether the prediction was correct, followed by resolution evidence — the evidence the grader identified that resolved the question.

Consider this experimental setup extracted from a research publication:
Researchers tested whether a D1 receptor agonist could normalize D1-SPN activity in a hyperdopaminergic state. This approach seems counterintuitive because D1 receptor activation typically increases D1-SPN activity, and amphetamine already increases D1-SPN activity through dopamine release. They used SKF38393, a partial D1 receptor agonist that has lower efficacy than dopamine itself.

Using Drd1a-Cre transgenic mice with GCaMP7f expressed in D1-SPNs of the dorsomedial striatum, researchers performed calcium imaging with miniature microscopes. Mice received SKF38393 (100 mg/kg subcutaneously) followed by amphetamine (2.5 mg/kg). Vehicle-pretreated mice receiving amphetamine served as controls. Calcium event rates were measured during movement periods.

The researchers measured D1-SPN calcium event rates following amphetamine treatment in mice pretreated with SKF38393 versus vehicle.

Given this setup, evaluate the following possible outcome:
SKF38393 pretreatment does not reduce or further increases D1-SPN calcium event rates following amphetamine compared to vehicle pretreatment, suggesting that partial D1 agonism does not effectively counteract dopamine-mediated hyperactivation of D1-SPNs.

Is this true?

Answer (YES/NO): NO